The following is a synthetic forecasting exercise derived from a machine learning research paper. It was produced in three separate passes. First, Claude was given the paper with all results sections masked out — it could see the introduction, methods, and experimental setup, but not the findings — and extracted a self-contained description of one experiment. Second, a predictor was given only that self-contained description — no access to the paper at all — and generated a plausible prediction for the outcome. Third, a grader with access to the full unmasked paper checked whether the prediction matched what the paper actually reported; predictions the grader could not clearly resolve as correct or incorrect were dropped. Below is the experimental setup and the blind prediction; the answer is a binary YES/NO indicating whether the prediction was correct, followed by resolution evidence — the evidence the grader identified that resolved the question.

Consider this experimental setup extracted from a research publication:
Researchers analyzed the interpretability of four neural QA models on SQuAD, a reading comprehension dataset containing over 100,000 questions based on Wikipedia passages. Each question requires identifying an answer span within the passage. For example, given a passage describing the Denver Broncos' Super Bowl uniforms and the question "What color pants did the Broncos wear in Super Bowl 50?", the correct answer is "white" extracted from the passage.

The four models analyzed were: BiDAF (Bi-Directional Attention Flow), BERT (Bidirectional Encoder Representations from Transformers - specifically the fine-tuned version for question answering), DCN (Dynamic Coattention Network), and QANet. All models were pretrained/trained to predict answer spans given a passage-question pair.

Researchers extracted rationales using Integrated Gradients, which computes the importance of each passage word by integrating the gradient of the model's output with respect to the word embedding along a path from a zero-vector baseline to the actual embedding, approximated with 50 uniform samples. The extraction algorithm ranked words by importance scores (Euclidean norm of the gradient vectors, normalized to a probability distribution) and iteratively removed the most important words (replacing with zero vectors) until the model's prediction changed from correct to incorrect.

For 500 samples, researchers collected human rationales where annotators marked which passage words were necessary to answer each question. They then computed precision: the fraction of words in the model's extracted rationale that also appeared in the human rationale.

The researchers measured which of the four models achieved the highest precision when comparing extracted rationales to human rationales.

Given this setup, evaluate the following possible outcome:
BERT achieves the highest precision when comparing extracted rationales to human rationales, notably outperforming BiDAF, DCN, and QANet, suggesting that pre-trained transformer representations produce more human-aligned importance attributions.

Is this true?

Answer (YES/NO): YES